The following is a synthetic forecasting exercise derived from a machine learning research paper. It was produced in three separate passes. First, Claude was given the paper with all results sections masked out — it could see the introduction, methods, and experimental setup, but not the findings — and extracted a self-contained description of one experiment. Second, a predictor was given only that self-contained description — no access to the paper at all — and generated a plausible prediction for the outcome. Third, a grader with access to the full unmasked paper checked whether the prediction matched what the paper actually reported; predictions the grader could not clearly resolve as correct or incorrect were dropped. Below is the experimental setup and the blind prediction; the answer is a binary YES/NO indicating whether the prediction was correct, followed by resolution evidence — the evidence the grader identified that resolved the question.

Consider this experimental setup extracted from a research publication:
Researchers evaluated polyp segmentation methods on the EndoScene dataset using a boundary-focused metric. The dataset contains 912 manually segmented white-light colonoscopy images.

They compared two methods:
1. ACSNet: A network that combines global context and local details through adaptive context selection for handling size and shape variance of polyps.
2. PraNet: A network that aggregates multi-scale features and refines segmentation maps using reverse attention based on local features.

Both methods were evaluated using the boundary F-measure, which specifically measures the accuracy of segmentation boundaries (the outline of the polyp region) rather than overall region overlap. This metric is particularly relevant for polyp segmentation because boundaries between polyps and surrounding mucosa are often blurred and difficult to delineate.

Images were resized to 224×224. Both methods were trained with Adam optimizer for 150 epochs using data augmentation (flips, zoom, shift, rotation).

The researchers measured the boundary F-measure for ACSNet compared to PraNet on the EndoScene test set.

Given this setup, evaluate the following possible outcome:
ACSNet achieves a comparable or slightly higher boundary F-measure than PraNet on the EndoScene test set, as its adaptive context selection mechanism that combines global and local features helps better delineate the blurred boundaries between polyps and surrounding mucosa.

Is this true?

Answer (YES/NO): NO